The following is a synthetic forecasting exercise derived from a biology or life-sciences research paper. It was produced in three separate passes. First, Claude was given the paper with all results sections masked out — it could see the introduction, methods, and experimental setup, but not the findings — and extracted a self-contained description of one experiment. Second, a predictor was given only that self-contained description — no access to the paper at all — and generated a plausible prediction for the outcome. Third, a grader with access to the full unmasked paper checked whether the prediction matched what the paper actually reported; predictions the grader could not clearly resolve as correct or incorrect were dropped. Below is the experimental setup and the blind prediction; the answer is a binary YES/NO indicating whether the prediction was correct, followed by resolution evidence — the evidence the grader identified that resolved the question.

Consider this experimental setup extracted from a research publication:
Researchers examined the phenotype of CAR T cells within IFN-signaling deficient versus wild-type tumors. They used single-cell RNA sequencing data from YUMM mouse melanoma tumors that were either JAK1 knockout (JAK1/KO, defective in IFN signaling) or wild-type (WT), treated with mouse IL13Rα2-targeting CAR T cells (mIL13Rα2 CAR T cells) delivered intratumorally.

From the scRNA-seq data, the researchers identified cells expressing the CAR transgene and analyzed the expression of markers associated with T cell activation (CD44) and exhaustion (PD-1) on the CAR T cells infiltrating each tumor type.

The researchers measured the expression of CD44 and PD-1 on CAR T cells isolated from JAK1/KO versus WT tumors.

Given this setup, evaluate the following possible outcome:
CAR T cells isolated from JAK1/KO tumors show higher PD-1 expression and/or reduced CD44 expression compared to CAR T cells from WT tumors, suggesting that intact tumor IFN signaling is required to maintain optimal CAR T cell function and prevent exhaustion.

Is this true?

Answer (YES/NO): NO